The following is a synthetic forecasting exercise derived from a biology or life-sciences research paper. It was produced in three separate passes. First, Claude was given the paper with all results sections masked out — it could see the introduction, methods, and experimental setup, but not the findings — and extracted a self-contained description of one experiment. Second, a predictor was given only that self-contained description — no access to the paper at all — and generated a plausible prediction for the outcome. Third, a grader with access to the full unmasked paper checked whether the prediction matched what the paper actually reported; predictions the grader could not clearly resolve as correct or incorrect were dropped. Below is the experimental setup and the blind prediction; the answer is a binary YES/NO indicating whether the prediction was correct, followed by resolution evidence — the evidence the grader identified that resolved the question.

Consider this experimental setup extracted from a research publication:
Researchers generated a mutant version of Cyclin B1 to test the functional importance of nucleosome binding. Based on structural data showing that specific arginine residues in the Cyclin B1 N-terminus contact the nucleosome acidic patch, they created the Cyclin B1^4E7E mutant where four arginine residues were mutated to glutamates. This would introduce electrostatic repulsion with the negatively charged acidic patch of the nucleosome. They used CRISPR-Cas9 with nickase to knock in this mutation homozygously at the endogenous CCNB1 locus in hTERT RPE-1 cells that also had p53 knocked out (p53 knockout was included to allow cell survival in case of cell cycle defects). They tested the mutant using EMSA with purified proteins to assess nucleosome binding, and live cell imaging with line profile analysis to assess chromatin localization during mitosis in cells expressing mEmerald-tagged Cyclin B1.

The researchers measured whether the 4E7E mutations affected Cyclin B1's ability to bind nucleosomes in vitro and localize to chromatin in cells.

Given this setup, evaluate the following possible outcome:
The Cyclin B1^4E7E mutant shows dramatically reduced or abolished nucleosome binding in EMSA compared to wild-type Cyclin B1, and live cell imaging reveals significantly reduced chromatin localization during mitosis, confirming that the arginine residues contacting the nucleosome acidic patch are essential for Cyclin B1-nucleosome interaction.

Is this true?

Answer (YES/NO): YES